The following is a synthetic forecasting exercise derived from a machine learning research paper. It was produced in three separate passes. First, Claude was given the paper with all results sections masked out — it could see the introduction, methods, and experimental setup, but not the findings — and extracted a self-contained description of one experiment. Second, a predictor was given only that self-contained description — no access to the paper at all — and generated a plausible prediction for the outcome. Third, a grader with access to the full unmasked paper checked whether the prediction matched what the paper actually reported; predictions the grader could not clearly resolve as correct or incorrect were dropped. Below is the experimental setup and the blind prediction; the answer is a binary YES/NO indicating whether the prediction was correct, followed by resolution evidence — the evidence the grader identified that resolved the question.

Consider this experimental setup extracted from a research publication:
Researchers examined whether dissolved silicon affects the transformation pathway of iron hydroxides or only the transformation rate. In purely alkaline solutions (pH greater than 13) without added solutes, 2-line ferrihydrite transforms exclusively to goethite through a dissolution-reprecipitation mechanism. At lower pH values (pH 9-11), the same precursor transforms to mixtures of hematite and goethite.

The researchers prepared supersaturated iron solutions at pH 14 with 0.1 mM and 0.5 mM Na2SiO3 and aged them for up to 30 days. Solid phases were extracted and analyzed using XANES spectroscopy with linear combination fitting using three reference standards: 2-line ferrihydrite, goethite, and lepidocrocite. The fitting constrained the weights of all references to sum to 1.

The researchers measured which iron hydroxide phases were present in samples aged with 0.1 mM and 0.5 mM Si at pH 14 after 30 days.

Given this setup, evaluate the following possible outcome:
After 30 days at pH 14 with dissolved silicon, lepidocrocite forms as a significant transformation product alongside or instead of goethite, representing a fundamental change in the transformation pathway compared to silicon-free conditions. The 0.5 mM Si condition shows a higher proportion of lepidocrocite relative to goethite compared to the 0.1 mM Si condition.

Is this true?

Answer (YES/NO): NO